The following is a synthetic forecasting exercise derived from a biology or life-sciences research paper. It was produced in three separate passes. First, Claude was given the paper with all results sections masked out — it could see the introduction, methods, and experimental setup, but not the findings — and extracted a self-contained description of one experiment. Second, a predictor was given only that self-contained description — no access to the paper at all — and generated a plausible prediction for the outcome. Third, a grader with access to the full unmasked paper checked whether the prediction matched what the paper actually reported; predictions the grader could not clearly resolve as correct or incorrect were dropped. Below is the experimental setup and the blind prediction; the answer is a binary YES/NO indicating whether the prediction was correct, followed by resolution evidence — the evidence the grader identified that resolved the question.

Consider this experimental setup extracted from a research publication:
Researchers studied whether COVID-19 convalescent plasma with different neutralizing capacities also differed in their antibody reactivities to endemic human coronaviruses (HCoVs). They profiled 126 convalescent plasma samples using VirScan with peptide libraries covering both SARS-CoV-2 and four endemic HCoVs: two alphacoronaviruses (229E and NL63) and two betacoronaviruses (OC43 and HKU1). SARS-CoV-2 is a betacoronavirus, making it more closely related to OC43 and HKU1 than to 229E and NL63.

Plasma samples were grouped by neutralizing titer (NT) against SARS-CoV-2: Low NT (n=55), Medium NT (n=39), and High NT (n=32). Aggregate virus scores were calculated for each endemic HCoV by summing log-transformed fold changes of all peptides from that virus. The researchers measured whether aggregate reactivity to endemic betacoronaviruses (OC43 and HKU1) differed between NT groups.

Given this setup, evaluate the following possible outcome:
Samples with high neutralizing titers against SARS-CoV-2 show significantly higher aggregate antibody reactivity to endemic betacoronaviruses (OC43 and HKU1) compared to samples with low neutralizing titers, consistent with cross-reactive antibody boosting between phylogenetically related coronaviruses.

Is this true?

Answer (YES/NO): NO